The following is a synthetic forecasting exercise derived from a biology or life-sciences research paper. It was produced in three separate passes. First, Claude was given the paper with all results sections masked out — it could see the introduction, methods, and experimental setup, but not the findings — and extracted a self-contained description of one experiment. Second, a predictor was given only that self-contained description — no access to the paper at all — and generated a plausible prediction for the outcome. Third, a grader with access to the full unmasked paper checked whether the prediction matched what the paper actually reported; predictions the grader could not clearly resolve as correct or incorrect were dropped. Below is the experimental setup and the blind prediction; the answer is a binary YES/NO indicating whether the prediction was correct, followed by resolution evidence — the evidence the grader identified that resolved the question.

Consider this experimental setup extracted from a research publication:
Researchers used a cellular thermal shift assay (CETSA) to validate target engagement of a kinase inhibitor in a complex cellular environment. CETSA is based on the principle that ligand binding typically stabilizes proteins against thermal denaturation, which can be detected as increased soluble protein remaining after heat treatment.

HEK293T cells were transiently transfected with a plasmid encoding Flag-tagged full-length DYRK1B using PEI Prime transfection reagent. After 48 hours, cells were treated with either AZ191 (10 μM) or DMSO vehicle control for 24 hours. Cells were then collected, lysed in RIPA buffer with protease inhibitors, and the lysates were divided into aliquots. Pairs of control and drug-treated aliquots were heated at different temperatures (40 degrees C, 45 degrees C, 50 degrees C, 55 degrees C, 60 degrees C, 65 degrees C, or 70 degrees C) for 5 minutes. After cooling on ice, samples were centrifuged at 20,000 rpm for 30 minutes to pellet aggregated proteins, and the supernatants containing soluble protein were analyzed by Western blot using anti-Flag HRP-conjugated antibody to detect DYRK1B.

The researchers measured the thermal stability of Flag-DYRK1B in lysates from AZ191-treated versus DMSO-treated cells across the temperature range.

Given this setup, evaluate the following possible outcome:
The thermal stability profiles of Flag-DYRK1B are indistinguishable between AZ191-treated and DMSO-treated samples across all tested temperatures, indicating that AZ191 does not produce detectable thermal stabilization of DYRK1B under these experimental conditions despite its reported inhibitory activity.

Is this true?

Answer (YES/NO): NO